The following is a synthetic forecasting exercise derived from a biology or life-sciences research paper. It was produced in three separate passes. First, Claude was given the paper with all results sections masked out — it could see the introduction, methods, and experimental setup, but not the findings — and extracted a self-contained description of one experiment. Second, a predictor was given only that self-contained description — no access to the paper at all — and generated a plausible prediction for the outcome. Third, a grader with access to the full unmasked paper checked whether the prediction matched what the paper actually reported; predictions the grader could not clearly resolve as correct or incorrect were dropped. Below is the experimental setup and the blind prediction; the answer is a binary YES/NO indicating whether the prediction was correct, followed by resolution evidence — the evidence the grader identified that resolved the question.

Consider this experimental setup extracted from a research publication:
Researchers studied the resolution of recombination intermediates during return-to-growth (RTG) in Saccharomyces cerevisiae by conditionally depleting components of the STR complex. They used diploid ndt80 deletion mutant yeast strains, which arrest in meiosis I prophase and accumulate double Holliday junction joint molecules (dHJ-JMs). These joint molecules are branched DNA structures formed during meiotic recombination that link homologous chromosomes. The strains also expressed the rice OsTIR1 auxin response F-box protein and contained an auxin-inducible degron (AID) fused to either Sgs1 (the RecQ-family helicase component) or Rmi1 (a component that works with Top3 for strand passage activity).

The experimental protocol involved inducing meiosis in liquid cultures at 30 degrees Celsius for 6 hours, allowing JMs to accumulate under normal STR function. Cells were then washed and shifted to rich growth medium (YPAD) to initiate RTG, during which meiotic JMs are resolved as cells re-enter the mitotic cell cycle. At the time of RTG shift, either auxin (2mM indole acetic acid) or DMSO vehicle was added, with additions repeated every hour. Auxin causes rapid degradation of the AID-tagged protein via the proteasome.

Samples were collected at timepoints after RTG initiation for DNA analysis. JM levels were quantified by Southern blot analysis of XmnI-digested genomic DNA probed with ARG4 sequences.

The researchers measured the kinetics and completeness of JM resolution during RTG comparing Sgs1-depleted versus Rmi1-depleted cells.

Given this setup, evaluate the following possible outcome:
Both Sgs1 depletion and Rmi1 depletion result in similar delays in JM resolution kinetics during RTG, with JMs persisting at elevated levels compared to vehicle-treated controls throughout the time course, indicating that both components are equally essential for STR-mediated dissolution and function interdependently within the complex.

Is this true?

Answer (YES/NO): NO